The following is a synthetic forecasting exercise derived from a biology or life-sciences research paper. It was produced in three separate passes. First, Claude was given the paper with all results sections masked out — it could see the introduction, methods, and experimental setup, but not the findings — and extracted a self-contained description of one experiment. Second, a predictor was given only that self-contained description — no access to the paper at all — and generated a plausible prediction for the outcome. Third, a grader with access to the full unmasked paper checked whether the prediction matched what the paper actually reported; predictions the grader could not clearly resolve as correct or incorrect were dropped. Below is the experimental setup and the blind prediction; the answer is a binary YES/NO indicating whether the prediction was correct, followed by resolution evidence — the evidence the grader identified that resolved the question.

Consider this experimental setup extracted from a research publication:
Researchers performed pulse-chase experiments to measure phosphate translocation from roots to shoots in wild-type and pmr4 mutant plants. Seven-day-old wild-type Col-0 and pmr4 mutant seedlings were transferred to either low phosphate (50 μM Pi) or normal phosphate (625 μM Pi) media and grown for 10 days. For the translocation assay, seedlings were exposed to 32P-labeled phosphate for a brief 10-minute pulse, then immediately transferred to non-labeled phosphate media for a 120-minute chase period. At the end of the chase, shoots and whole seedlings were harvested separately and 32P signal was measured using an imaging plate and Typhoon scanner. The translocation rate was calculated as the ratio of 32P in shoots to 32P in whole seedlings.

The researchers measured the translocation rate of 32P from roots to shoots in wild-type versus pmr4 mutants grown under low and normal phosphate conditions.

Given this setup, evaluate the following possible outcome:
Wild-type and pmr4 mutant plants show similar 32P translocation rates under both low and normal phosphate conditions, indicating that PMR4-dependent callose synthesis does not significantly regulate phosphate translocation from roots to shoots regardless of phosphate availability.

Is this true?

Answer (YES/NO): NO